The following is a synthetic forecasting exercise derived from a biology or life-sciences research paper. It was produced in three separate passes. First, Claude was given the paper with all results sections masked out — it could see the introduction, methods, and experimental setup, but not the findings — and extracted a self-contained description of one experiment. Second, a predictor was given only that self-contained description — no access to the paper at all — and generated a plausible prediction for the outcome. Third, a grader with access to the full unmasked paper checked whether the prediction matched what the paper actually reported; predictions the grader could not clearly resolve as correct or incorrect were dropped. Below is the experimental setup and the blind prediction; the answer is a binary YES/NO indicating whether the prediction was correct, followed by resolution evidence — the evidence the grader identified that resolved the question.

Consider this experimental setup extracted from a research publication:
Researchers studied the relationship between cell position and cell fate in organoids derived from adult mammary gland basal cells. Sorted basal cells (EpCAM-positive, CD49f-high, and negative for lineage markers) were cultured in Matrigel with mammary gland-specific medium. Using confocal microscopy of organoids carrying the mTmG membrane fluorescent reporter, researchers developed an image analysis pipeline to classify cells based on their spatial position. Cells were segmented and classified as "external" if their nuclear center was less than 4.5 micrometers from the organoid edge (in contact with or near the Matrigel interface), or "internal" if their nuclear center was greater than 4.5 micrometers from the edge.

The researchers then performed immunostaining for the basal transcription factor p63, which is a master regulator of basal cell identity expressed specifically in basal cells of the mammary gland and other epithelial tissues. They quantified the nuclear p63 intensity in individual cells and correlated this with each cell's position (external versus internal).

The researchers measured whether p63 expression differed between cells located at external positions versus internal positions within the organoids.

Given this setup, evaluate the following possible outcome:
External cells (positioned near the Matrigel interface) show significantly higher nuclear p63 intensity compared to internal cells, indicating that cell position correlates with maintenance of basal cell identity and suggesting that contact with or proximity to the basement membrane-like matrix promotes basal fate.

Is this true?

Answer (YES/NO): YES